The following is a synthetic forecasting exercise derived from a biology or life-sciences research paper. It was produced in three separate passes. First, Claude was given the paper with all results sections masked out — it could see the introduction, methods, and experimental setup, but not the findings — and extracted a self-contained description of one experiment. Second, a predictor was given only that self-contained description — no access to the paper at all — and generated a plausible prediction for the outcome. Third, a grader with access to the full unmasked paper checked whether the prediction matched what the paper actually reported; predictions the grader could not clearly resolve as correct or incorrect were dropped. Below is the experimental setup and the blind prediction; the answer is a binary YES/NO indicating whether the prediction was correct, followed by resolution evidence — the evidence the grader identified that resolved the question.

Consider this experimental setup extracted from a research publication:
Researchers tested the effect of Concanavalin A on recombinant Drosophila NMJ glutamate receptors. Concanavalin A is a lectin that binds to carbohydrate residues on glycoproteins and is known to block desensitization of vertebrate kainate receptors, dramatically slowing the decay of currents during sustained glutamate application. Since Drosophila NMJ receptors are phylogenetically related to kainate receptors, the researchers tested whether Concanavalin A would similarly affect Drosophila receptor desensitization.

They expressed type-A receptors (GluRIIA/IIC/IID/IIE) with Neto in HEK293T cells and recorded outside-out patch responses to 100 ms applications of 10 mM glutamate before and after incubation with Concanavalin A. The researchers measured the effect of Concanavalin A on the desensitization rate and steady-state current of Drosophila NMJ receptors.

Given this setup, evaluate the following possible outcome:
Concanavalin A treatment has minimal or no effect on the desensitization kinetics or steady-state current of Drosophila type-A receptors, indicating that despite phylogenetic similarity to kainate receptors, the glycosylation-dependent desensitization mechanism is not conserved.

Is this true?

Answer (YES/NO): NO